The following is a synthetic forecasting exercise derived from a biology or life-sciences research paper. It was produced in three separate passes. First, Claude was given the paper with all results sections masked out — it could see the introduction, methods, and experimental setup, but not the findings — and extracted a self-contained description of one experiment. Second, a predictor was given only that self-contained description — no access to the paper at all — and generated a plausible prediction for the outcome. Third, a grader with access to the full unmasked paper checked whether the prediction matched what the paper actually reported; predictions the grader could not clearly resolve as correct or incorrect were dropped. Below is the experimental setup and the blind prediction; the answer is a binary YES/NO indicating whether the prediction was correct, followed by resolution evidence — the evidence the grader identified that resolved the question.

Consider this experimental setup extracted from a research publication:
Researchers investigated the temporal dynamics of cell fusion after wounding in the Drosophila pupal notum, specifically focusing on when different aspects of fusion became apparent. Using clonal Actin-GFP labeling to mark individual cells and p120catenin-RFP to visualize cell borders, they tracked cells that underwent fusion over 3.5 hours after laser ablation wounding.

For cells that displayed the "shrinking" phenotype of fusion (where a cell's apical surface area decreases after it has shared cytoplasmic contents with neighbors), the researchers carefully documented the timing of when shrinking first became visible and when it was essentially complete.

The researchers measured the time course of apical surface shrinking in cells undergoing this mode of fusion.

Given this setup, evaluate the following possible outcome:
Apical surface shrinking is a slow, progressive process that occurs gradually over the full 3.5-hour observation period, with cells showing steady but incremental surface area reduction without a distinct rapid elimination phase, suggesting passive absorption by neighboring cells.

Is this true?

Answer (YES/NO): NO